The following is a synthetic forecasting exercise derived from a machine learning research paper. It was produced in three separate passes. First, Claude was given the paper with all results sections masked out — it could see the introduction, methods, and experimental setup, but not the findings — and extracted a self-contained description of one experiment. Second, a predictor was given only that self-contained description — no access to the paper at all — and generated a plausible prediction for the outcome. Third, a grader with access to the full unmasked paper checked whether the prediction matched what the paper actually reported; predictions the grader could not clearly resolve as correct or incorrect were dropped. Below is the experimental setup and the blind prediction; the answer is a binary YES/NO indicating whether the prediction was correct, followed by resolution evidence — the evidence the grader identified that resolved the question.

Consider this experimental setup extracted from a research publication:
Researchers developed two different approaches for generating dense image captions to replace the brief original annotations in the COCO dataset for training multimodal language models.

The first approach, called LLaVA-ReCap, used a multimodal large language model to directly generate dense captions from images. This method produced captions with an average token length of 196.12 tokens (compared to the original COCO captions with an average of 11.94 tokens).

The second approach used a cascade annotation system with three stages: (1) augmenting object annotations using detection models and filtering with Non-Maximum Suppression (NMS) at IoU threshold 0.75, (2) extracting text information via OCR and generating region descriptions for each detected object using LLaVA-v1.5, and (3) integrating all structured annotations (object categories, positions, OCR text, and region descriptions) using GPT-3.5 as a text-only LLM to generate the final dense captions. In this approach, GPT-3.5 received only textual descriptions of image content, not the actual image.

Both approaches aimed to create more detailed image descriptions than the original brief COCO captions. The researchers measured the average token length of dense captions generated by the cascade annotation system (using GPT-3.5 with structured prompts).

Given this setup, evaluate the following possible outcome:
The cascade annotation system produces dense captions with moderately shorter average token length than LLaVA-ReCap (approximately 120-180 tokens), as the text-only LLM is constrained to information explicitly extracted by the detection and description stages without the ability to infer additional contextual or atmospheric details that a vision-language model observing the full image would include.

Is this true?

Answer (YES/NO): NO